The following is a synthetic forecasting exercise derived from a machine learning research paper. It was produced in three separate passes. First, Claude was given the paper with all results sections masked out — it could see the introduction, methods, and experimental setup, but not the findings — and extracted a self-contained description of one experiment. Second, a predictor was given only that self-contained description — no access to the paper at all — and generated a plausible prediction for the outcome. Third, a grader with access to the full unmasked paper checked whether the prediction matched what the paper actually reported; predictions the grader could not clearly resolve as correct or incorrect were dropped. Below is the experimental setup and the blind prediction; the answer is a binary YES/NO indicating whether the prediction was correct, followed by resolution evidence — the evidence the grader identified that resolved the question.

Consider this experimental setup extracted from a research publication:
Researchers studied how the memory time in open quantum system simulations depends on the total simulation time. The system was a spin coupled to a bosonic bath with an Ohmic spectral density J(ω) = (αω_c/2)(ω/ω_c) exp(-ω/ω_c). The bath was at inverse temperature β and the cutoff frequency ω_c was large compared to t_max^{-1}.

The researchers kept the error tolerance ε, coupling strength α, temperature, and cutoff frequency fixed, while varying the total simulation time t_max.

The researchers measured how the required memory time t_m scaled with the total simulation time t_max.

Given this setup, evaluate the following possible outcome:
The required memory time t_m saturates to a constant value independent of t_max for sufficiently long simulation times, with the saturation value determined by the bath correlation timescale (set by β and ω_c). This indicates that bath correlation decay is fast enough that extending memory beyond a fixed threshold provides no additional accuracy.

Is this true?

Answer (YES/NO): NO